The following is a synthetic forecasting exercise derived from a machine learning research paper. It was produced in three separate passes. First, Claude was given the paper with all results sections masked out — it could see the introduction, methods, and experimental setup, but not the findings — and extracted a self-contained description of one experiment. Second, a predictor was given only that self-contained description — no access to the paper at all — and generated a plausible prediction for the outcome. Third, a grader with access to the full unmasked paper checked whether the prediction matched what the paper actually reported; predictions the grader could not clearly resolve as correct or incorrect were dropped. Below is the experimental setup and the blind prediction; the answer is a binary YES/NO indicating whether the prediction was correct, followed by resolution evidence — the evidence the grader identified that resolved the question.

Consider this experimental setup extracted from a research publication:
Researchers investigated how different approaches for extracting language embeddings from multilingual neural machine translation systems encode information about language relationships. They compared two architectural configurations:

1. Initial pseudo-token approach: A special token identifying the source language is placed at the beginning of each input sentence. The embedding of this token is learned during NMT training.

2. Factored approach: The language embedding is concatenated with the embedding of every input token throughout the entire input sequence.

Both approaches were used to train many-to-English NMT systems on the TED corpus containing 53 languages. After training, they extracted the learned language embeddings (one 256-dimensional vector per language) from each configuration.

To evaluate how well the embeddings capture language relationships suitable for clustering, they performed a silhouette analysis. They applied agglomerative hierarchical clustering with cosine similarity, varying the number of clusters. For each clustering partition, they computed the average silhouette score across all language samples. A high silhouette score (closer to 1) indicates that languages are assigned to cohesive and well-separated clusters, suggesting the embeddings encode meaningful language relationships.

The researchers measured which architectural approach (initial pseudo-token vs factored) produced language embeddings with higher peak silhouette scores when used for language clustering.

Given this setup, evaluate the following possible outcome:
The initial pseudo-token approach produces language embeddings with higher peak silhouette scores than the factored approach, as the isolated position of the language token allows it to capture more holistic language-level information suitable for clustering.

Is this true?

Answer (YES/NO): NO